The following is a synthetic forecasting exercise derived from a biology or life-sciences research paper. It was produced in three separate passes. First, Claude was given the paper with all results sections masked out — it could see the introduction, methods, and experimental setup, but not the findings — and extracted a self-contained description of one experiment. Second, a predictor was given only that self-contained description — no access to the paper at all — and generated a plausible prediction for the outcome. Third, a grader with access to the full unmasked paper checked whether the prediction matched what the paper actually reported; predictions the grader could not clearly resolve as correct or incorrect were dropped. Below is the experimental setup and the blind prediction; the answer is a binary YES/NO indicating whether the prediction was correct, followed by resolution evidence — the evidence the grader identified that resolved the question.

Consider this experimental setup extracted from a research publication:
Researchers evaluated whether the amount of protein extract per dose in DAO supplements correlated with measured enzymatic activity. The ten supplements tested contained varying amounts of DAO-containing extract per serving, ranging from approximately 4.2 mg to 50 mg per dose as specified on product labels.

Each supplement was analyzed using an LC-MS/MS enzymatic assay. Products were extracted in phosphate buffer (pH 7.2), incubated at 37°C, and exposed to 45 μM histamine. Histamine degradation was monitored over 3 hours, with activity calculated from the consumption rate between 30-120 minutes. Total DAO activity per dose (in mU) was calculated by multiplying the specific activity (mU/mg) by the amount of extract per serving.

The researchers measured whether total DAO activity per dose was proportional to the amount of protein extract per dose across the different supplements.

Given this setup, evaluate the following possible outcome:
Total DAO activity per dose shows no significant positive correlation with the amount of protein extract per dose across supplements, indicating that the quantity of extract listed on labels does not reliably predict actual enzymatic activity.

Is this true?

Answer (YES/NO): YES